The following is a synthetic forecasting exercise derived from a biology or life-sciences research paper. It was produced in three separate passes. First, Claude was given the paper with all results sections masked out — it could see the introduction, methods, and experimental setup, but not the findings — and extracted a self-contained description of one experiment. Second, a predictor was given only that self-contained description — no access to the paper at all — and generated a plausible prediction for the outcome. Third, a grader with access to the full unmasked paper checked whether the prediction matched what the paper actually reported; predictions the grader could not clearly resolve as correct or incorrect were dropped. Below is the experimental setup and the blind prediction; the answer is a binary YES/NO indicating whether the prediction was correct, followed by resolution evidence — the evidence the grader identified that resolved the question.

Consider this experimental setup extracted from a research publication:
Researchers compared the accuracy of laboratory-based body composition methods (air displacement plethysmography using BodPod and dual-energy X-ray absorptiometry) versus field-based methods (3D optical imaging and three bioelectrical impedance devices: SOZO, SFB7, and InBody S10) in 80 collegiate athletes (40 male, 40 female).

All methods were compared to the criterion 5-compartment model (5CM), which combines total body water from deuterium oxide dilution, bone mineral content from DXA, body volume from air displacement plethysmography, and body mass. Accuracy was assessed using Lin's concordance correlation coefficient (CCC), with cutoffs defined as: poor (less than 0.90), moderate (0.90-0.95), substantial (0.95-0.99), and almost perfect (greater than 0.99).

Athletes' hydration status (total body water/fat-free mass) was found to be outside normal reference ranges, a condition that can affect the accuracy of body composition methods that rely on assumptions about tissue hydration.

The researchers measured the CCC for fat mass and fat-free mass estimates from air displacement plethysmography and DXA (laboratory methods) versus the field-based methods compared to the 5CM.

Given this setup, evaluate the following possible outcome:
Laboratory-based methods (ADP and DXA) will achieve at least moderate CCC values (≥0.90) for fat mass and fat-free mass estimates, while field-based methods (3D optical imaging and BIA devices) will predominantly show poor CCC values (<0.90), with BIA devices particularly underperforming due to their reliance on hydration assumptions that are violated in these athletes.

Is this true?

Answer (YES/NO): YES